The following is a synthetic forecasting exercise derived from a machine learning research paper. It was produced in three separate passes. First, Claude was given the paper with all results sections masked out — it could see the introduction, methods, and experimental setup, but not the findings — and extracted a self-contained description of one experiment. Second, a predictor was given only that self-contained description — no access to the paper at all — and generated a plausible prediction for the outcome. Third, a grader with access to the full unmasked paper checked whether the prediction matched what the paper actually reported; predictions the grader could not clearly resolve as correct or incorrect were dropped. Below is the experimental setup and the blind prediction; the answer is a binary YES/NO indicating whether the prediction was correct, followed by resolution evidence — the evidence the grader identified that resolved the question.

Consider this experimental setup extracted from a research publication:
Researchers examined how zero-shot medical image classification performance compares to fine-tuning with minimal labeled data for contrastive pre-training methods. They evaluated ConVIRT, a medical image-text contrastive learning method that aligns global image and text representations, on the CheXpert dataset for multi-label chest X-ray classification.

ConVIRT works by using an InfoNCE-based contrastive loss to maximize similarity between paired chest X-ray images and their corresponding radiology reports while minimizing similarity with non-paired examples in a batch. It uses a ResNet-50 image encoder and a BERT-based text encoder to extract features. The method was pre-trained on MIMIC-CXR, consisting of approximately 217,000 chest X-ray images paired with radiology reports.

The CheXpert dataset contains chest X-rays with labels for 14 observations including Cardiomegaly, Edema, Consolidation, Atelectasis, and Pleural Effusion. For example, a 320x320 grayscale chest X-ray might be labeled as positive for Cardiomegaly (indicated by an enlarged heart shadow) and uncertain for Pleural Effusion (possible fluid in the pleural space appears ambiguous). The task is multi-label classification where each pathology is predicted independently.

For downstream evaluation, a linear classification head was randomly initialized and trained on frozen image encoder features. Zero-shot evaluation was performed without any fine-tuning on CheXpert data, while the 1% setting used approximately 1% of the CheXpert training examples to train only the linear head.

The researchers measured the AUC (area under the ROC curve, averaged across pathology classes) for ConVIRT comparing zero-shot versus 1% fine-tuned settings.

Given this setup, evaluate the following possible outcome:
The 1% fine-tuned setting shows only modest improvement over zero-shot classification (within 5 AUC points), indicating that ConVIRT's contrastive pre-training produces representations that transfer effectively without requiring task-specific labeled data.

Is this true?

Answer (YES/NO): NO